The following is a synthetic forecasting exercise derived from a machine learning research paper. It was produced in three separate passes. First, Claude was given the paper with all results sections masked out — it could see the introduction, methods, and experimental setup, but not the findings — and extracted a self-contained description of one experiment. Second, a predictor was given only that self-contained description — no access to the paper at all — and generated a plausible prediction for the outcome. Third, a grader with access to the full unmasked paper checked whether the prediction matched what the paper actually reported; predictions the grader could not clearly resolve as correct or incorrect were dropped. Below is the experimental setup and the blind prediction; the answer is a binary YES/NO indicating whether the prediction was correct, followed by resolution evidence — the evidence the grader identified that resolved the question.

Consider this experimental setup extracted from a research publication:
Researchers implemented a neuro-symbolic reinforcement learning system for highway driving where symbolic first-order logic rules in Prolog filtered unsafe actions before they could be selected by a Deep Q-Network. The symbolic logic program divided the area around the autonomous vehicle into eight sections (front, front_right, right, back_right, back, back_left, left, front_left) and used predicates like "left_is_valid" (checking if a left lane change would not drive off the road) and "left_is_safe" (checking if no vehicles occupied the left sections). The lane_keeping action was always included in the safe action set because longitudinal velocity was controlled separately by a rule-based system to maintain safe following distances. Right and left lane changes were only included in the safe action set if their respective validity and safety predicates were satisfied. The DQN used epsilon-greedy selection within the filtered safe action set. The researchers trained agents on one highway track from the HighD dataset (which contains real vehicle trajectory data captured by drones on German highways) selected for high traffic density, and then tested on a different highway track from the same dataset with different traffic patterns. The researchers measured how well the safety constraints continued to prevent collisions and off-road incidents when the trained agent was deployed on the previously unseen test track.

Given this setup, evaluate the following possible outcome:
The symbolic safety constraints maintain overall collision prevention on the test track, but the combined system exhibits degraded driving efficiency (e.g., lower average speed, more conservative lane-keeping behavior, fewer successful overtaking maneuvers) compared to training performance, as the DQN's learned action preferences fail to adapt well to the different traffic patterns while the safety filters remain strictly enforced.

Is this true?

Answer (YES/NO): NO